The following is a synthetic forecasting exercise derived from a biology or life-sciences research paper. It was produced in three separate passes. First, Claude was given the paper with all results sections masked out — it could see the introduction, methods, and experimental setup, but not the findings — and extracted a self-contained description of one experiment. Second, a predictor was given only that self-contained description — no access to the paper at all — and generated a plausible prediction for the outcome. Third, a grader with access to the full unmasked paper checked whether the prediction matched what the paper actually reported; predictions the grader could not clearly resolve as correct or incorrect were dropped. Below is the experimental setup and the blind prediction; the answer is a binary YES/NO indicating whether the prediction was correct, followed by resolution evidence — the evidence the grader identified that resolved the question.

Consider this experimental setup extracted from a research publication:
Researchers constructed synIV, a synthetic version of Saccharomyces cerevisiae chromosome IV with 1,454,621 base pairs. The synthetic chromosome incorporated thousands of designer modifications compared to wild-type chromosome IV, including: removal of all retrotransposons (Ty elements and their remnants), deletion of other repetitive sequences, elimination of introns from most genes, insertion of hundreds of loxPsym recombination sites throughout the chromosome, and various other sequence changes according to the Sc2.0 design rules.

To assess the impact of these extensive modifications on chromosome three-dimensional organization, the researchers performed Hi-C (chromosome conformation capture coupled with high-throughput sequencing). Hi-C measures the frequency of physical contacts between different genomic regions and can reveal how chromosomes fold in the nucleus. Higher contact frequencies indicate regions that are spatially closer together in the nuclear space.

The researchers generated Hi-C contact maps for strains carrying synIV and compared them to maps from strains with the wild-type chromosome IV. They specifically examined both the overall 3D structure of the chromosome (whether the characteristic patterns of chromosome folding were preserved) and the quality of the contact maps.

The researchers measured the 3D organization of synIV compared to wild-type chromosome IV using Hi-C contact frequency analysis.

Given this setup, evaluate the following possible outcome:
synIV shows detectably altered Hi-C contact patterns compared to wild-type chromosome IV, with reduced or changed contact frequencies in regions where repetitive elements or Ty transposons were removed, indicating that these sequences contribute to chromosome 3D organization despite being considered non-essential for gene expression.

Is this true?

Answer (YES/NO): NO